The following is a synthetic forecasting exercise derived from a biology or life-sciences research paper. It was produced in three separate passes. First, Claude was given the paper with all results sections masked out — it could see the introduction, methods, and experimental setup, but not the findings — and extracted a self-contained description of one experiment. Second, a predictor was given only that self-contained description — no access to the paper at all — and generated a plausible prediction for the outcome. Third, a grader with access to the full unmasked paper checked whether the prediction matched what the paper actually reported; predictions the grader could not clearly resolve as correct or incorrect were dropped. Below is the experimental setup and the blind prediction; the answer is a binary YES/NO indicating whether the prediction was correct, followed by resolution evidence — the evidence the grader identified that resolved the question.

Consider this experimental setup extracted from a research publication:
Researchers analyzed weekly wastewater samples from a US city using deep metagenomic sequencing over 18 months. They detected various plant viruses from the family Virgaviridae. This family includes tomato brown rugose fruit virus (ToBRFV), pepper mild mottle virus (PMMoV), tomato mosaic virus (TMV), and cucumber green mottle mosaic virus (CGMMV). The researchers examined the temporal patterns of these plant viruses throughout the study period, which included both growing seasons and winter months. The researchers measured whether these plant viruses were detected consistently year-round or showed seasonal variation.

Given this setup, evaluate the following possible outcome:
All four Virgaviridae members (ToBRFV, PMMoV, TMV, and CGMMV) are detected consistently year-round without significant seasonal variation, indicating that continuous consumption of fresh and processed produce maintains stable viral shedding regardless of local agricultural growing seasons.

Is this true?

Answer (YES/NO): NO